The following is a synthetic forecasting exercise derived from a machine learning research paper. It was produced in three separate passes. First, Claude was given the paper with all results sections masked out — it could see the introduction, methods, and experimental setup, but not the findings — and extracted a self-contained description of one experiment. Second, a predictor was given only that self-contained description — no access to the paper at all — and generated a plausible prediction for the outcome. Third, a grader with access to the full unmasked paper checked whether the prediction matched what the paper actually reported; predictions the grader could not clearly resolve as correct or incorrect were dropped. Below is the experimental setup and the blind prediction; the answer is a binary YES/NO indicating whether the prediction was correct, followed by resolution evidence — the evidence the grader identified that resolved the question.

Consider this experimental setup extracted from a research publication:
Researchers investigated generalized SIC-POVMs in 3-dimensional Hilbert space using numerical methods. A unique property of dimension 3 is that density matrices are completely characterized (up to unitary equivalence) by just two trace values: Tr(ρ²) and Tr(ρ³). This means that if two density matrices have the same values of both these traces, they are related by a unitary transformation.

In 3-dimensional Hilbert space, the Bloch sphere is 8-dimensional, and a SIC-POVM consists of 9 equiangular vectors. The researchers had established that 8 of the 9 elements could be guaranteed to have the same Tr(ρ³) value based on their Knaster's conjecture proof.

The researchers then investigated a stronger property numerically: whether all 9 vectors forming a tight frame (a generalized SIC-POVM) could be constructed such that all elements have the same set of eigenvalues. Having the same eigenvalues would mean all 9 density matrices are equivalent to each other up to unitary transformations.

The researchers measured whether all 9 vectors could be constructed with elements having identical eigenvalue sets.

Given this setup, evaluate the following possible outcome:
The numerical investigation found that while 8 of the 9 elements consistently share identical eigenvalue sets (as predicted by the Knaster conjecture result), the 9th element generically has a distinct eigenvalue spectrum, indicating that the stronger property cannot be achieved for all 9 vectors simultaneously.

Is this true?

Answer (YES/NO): NO